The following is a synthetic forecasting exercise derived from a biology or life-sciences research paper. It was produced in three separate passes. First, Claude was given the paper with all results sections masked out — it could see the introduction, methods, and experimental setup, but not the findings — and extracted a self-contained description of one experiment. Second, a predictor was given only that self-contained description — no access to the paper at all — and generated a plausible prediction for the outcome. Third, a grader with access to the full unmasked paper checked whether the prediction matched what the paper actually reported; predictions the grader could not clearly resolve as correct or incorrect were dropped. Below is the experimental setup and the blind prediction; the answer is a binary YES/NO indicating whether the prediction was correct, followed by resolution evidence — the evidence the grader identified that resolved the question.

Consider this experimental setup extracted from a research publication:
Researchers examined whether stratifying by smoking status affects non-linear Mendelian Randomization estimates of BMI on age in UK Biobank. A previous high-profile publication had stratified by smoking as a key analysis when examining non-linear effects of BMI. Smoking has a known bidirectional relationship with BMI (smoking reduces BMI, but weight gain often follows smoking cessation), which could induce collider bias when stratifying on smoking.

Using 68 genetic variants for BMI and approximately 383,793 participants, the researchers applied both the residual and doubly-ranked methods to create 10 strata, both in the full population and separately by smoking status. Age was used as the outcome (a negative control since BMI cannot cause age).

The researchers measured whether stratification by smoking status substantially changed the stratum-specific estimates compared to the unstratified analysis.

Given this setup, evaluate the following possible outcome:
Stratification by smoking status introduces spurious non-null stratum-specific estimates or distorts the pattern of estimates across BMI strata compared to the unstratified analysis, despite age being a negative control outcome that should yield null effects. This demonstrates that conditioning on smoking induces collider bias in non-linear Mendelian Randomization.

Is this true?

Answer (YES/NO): NO